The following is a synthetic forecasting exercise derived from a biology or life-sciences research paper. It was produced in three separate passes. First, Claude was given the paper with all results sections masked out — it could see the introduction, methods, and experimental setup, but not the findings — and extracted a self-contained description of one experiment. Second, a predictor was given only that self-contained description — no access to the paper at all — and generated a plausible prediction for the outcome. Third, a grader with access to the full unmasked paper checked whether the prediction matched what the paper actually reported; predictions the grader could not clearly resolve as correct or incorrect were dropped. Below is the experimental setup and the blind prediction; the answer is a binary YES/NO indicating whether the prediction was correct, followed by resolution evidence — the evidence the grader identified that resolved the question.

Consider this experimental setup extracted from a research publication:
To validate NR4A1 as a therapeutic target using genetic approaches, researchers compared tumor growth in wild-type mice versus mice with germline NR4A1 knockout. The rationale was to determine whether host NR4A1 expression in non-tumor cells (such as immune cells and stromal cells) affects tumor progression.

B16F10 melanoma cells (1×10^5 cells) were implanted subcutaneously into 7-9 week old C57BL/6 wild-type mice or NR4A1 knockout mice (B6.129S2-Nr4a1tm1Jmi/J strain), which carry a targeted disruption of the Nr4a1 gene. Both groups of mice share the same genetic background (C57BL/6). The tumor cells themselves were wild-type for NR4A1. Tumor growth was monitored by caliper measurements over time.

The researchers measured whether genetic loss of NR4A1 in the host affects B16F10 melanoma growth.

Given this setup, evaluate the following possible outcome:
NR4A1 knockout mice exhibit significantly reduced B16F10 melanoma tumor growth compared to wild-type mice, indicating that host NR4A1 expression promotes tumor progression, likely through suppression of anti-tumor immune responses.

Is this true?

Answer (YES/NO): YES